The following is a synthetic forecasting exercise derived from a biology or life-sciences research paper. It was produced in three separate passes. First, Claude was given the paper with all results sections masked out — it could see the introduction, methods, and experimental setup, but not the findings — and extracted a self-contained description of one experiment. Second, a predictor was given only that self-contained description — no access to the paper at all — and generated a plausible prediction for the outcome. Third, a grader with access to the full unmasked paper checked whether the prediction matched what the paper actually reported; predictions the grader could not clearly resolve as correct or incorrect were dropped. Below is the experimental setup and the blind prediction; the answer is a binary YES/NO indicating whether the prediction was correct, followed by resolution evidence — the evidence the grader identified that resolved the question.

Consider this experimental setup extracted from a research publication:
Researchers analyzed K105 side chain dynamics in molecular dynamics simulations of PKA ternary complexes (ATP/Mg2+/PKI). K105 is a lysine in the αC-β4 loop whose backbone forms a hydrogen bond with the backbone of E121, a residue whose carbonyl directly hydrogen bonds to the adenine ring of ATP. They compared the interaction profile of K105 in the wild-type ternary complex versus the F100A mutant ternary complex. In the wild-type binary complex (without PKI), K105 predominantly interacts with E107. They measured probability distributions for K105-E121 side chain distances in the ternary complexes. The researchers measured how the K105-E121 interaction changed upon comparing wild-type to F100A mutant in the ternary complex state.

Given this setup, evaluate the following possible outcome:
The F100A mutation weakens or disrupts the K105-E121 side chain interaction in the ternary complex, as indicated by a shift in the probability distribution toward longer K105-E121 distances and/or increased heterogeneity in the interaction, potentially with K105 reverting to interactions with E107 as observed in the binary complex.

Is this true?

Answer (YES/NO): NO